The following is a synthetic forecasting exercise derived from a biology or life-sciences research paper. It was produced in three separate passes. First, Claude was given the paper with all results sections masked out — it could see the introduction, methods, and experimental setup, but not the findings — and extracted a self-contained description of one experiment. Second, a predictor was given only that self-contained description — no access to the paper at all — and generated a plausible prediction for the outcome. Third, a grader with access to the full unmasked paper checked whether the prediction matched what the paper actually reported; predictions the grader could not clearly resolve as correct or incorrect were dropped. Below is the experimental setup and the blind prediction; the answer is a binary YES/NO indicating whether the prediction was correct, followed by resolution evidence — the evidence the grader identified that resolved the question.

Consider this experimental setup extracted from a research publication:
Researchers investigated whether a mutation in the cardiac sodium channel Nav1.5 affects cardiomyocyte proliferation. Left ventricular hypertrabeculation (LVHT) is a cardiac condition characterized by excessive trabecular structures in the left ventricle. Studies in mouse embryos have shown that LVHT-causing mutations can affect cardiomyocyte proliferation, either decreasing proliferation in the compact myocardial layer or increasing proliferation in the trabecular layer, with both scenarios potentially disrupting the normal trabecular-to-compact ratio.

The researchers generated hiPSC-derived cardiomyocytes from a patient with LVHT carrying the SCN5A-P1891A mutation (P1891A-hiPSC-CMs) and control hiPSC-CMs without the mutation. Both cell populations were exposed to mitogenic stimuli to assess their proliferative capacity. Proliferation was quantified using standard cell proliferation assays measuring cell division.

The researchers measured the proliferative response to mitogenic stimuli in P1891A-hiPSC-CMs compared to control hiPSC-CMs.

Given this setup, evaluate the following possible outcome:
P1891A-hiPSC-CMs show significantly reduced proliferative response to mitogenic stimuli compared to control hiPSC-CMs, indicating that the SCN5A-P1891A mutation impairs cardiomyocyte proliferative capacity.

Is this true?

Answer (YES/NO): NO